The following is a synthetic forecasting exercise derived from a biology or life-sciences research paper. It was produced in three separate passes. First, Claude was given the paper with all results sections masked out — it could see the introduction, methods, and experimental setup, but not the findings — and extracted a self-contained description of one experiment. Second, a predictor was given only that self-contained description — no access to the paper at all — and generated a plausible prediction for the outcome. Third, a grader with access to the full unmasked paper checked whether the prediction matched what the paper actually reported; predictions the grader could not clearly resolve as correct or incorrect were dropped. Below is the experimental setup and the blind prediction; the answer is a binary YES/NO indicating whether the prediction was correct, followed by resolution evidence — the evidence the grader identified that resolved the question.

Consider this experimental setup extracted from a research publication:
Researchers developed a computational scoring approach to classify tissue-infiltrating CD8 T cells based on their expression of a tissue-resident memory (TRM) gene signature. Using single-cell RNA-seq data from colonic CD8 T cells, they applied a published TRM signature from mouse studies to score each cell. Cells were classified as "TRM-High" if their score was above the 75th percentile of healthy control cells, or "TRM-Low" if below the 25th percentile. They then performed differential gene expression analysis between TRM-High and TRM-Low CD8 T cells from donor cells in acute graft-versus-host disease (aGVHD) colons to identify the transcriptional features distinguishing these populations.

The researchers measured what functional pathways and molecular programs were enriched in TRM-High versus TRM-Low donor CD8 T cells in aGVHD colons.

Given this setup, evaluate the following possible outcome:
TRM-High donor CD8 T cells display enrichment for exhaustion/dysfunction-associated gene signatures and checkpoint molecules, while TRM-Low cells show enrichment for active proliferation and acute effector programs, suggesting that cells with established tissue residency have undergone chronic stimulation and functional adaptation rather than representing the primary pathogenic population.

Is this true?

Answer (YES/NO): NO